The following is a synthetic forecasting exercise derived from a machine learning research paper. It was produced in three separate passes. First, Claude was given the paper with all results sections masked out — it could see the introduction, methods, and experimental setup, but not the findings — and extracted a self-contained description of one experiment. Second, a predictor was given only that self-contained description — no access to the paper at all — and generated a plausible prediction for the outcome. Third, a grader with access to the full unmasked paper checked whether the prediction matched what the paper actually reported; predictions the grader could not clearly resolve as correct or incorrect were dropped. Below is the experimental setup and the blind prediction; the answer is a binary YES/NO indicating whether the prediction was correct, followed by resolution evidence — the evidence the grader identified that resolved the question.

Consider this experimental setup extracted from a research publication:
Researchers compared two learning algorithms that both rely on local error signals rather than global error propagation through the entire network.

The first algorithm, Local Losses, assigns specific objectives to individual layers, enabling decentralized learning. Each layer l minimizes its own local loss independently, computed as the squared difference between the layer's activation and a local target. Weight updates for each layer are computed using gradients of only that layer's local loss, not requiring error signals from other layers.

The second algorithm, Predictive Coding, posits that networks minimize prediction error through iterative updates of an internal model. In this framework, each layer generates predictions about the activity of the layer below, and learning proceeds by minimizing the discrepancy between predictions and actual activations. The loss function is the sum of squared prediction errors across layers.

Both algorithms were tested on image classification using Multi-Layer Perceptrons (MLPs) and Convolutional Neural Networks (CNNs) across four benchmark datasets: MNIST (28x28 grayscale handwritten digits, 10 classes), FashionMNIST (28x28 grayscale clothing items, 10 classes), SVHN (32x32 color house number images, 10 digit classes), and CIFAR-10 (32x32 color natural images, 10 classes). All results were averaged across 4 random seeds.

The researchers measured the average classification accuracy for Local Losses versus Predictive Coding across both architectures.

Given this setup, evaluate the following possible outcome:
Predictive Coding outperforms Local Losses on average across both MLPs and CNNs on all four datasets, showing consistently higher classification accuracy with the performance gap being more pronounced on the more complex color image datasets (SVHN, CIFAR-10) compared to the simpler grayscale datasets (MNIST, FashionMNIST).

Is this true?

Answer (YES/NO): NO